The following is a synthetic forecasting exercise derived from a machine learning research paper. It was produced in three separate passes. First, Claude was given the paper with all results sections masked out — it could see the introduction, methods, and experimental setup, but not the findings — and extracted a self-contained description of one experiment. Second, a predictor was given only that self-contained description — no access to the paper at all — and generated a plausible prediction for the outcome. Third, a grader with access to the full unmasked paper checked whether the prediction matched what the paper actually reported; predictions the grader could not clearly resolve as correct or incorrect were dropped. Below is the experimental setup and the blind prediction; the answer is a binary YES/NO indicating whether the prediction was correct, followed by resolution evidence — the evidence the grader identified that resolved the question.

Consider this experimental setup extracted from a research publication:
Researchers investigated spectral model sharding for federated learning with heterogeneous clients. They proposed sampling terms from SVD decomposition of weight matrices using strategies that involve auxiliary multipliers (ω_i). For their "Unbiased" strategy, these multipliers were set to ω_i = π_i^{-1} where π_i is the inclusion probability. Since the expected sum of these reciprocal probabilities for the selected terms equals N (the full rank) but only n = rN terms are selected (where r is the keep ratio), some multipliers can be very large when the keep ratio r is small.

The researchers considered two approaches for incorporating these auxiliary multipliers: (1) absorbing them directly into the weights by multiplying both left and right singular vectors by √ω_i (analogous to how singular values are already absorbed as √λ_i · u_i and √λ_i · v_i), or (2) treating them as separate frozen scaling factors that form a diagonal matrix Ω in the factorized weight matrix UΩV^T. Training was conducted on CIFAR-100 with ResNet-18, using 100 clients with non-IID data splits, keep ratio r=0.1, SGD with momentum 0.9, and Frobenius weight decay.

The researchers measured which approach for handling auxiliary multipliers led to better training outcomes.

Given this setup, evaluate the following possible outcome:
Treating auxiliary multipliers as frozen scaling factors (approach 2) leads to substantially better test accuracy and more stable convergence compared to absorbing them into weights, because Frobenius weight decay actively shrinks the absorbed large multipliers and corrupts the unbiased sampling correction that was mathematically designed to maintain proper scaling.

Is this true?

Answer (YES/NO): NO